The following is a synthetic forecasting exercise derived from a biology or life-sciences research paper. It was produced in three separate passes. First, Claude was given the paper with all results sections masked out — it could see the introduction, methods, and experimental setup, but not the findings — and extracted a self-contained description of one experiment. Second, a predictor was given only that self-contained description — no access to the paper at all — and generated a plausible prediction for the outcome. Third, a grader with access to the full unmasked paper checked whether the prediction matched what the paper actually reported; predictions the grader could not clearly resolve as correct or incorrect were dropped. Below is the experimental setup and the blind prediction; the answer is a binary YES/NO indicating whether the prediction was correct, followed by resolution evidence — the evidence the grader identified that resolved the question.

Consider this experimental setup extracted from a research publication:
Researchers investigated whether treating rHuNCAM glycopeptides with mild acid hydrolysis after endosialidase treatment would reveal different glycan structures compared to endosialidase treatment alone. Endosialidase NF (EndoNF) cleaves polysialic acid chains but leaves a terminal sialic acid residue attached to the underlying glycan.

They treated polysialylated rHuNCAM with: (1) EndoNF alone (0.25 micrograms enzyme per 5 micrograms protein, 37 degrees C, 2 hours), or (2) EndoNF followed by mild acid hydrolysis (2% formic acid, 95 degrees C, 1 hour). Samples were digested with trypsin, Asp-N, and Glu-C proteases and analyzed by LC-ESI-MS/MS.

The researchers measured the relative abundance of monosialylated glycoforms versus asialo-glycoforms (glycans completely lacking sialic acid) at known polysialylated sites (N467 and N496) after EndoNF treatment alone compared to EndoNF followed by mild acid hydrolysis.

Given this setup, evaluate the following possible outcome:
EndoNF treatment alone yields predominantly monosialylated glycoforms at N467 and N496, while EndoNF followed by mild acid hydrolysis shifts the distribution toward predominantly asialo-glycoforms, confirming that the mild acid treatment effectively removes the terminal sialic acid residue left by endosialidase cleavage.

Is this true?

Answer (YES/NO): NO